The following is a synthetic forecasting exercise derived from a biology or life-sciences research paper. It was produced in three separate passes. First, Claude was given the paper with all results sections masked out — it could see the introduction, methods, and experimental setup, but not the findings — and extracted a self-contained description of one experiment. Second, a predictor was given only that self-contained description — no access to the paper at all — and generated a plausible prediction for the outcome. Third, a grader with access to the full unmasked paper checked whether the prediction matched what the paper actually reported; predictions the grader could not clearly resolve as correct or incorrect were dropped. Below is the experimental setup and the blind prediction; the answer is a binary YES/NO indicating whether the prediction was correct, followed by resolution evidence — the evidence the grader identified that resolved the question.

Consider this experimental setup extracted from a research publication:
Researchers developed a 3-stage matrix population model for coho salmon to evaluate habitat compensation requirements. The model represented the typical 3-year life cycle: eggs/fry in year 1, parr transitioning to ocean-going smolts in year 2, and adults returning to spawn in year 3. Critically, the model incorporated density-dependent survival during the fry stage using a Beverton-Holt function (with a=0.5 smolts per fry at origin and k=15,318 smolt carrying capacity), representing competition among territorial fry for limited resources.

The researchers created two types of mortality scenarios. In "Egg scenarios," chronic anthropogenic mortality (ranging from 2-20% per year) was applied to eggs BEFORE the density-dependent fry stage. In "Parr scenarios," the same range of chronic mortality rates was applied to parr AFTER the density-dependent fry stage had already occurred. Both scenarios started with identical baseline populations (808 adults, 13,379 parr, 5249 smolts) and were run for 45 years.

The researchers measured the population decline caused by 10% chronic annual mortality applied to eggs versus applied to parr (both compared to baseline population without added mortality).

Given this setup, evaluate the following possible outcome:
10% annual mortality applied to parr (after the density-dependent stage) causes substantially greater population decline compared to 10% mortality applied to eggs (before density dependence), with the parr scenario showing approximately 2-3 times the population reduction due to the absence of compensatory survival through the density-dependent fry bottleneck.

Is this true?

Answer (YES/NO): NO